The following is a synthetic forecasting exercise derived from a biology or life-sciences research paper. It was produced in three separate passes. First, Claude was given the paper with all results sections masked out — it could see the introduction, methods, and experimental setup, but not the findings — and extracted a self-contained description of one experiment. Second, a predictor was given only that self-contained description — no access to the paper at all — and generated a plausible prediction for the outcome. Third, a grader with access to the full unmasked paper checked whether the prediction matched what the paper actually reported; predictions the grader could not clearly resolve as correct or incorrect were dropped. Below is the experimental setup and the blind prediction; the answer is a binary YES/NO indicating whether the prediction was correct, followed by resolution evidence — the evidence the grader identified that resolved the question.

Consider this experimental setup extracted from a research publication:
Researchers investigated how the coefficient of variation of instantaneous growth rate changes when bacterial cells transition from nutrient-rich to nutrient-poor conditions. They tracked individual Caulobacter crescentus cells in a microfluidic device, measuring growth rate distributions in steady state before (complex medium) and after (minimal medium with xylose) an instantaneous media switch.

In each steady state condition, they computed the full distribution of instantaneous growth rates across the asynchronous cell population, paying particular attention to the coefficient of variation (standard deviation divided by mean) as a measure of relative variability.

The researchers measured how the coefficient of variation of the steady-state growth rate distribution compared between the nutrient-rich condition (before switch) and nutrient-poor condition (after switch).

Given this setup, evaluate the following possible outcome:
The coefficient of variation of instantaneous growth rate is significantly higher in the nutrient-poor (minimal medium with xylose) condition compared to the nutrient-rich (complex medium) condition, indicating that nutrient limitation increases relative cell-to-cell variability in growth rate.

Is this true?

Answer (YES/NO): YES